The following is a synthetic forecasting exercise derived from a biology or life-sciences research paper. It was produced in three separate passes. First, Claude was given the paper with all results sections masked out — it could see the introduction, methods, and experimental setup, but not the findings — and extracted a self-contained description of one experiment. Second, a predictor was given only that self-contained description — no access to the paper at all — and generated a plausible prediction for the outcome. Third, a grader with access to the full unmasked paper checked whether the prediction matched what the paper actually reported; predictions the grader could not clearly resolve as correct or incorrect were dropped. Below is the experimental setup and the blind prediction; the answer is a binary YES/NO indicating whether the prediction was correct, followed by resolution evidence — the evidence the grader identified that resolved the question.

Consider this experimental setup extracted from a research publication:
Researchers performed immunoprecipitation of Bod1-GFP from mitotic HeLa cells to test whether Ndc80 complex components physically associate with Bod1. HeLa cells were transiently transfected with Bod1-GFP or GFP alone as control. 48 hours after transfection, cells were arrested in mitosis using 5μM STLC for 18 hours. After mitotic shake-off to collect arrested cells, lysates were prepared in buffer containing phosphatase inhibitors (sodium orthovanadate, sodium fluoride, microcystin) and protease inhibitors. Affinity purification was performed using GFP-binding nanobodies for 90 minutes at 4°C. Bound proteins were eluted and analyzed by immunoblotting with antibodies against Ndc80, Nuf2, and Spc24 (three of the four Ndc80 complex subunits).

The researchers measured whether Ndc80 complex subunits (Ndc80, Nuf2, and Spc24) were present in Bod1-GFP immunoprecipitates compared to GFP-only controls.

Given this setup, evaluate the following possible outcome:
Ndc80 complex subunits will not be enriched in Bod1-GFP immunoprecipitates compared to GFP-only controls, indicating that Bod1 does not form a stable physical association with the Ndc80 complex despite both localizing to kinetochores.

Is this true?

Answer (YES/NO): NO